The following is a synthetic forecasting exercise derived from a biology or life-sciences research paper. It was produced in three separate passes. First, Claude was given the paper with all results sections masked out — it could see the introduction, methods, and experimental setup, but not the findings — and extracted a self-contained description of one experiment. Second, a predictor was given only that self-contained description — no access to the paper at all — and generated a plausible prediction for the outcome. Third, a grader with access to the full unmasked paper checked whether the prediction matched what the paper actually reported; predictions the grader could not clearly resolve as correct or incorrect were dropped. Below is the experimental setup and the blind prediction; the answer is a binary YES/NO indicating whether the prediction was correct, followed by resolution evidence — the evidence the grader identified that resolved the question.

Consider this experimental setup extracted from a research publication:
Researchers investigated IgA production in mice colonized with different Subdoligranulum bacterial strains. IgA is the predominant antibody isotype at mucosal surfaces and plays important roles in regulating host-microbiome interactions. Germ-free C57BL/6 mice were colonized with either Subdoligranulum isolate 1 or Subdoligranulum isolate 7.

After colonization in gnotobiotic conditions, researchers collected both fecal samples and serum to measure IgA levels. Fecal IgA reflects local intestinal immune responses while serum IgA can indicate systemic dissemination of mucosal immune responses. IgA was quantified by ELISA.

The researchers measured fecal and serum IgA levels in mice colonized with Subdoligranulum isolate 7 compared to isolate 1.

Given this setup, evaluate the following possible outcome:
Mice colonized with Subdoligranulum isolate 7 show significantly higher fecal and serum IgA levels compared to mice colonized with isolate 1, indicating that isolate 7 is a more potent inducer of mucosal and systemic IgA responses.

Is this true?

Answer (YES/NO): YES